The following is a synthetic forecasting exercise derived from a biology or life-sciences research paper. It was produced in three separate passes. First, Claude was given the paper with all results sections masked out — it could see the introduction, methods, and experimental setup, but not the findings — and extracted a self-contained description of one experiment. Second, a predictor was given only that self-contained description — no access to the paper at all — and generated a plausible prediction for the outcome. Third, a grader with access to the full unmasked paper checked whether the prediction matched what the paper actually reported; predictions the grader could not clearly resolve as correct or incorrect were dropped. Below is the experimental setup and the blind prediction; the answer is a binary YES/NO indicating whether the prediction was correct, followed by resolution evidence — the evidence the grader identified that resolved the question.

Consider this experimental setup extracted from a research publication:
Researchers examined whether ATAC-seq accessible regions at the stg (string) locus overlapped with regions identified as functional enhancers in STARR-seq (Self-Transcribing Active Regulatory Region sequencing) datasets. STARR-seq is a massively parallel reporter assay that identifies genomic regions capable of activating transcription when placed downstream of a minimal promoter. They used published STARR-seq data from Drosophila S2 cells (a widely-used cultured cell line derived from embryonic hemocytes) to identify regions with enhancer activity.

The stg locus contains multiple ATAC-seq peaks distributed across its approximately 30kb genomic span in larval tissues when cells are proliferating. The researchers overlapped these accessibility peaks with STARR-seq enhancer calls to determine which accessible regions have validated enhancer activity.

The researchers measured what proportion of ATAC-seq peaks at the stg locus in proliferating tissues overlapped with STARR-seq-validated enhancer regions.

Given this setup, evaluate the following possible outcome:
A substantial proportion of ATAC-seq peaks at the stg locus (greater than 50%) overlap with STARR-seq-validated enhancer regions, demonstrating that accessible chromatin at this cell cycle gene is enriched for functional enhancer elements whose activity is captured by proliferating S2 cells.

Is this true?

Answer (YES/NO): NO